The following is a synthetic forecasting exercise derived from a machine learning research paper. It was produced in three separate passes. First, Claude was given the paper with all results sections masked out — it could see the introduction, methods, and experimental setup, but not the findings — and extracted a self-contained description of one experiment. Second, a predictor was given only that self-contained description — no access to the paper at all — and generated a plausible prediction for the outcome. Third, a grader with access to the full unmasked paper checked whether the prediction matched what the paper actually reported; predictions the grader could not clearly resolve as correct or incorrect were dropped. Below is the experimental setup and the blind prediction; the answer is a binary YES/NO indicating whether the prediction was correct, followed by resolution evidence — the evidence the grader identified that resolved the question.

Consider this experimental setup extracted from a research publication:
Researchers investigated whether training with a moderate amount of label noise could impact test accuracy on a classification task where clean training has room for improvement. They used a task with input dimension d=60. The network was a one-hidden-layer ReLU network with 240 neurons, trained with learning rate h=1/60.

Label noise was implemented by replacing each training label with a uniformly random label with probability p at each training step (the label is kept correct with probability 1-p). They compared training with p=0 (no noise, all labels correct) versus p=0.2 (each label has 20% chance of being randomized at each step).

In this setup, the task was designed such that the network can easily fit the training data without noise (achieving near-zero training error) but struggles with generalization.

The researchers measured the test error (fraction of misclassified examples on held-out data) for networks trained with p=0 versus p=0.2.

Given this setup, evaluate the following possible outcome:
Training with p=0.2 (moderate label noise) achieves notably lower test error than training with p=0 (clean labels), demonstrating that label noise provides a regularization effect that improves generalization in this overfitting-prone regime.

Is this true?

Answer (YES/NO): YES